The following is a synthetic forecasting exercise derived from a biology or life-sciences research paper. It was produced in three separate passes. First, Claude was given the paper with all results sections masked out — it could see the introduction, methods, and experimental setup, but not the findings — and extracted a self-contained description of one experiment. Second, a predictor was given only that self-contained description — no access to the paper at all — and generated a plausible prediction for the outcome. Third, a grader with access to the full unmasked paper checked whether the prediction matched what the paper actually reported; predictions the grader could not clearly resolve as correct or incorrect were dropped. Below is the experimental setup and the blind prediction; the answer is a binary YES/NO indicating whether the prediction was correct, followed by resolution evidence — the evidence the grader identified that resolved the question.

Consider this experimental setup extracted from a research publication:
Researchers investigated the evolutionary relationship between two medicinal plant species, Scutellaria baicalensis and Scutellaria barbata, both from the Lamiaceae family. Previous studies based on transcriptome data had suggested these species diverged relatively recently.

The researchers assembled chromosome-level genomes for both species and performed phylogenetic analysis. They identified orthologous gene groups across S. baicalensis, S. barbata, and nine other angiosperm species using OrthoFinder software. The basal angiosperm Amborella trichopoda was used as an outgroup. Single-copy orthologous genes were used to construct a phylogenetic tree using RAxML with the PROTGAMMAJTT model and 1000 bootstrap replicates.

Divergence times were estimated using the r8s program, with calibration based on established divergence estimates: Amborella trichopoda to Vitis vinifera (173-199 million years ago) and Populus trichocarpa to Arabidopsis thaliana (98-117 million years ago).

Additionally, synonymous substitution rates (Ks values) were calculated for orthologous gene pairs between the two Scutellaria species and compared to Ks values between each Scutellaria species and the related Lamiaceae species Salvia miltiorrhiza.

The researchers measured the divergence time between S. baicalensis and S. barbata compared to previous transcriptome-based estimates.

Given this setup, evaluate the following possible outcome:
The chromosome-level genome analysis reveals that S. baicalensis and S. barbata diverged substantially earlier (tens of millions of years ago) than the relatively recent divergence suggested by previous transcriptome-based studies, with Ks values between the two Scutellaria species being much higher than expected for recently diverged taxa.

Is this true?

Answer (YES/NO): NO